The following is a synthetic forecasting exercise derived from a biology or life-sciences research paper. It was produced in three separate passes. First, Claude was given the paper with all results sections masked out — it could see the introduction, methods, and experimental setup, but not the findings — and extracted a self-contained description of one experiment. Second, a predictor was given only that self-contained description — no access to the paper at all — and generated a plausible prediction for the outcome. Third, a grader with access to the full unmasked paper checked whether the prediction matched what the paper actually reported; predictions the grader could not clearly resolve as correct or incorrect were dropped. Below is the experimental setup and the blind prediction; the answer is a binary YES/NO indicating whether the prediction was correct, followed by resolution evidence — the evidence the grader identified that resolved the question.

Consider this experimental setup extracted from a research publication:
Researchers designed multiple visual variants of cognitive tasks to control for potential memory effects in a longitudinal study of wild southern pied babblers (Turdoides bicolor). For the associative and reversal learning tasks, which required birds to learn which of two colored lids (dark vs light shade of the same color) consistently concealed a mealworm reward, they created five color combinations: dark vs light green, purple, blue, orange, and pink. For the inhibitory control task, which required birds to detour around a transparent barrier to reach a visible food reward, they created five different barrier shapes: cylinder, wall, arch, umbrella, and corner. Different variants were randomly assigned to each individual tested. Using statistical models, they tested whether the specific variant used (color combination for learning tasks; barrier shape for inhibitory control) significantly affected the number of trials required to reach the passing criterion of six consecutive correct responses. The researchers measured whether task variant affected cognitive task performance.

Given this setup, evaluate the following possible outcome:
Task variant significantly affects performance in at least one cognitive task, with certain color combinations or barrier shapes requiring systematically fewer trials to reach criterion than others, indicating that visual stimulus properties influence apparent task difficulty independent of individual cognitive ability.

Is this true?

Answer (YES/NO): NO